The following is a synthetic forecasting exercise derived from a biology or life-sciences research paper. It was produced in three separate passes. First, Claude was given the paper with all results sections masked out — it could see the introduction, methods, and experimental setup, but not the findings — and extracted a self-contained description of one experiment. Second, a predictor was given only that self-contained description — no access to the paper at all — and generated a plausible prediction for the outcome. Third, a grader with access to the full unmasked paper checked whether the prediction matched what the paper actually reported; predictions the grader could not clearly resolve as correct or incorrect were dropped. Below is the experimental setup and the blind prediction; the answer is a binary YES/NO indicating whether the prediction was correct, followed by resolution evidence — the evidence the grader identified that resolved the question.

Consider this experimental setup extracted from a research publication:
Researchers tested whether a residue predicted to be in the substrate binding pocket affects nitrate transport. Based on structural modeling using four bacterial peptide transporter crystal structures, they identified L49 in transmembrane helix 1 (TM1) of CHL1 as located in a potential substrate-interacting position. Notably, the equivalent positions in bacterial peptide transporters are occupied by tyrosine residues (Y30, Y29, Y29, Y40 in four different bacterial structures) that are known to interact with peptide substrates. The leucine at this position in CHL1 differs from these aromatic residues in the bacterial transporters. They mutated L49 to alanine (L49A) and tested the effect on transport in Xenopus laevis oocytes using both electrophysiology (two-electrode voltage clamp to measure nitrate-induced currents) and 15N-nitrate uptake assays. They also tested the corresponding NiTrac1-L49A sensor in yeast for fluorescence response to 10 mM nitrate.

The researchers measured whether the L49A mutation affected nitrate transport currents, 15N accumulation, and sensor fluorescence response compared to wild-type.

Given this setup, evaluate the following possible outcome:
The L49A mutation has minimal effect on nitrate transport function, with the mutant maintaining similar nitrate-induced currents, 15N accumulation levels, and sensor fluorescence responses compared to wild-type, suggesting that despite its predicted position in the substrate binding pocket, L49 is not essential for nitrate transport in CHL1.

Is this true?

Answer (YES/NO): NO